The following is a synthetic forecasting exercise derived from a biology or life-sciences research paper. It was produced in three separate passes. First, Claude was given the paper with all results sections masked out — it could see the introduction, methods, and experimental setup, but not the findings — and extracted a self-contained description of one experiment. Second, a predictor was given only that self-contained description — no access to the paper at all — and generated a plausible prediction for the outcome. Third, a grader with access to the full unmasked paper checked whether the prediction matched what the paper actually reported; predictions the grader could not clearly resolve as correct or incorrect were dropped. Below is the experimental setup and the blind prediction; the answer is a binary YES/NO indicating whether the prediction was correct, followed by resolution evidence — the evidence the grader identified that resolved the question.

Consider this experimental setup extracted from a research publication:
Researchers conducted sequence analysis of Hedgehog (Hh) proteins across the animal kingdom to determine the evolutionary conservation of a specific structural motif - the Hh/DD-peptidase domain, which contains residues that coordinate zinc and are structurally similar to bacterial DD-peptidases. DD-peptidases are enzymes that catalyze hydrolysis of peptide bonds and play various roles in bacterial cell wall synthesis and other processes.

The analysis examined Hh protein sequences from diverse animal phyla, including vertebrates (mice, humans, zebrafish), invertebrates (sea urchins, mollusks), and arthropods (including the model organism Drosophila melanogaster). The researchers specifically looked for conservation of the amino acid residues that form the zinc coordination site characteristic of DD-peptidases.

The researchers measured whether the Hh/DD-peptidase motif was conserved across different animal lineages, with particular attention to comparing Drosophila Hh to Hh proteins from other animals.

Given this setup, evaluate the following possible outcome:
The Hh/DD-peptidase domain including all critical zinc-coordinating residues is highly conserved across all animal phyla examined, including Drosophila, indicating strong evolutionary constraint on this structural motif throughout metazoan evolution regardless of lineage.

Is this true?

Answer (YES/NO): NO